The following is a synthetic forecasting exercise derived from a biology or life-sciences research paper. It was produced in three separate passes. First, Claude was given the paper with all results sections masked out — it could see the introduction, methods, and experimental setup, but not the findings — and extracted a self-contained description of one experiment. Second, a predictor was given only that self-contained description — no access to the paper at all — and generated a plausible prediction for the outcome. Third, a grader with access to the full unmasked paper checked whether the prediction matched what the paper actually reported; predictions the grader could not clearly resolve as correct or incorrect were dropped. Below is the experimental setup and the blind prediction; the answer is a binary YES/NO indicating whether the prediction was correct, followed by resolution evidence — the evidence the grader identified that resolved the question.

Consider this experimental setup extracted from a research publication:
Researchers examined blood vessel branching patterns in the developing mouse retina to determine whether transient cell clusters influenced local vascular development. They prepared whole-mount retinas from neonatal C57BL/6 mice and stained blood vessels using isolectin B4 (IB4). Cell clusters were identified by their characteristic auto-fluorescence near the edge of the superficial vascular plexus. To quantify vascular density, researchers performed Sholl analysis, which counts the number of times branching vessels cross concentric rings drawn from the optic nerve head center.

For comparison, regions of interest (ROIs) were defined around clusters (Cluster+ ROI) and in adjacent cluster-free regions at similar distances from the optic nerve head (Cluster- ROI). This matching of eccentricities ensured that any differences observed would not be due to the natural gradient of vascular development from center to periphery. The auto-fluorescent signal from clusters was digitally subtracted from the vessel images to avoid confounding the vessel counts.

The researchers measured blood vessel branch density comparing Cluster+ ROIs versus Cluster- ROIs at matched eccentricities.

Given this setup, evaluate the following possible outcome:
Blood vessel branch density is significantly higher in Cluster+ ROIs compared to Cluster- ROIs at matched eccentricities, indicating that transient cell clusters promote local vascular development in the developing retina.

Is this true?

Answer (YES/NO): YES